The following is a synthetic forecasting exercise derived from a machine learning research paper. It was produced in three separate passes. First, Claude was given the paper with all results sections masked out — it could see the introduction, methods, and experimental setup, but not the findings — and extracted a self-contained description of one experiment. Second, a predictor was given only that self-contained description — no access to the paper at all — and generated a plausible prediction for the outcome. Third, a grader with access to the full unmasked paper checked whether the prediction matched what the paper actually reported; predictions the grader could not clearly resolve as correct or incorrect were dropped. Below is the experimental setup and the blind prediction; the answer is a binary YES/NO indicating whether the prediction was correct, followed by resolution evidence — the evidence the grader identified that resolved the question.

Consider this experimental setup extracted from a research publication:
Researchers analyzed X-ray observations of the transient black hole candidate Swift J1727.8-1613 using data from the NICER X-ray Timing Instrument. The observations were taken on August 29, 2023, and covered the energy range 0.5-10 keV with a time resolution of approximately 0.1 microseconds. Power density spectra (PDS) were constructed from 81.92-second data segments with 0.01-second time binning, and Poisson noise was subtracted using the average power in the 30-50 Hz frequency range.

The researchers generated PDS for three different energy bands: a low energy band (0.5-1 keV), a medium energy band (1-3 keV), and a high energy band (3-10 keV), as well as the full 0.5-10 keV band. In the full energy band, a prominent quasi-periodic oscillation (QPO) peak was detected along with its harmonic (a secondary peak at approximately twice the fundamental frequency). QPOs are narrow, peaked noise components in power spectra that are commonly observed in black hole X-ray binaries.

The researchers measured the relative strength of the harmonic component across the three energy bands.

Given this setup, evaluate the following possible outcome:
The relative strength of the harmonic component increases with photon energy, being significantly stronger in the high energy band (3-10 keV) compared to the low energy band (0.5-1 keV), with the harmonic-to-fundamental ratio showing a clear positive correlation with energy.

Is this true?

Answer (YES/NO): YES